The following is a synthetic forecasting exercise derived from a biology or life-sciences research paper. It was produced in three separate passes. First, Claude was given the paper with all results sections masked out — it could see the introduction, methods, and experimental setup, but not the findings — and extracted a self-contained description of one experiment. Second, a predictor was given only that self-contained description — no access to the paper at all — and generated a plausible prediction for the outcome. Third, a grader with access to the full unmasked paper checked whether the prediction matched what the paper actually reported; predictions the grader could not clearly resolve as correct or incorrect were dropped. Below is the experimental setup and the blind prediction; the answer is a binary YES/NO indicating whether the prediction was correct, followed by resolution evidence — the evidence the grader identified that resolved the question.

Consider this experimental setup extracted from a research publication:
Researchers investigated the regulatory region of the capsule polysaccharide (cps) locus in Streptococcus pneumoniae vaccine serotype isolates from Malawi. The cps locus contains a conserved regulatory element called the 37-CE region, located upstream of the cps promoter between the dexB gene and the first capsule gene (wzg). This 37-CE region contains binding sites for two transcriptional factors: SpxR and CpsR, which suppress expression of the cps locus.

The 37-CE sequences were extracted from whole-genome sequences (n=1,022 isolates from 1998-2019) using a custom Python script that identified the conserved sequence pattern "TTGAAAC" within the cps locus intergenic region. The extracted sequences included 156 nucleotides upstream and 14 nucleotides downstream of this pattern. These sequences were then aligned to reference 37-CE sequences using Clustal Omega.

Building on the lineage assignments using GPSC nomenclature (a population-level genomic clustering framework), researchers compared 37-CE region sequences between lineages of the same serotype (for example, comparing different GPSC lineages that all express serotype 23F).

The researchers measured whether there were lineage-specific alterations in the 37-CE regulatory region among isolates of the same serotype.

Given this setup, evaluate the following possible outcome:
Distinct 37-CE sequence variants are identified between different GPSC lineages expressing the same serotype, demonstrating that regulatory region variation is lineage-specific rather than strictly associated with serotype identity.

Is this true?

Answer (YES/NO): YES